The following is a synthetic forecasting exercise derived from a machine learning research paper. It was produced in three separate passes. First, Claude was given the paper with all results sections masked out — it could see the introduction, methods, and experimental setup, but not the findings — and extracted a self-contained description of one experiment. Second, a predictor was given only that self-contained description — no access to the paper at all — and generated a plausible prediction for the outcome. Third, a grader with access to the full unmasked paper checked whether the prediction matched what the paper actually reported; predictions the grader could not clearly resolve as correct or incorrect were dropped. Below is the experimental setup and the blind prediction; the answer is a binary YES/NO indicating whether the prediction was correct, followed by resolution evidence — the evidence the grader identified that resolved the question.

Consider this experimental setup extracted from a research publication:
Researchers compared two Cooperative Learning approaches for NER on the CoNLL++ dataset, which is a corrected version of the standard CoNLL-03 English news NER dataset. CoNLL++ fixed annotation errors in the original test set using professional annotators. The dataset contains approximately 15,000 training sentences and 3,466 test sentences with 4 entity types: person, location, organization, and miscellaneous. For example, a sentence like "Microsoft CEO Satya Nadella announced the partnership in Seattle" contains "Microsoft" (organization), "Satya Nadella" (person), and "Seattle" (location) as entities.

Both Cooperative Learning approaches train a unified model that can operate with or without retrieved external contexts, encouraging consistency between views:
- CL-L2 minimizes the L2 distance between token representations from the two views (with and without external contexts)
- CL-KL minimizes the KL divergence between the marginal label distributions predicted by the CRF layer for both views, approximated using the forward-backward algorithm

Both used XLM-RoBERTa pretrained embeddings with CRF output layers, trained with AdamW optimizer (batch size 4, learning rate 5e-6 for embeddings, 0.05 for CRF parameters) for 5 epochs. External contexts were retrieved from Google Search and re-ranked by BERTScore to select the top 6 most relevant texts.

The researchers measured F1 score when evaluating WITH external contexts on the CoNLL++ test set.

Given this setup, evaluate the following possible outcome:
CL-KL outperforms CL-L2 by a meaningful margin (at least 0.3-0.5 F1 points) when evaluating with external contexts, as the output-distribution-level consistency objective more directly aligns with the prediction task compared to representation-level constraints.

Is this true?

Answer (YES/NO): NO